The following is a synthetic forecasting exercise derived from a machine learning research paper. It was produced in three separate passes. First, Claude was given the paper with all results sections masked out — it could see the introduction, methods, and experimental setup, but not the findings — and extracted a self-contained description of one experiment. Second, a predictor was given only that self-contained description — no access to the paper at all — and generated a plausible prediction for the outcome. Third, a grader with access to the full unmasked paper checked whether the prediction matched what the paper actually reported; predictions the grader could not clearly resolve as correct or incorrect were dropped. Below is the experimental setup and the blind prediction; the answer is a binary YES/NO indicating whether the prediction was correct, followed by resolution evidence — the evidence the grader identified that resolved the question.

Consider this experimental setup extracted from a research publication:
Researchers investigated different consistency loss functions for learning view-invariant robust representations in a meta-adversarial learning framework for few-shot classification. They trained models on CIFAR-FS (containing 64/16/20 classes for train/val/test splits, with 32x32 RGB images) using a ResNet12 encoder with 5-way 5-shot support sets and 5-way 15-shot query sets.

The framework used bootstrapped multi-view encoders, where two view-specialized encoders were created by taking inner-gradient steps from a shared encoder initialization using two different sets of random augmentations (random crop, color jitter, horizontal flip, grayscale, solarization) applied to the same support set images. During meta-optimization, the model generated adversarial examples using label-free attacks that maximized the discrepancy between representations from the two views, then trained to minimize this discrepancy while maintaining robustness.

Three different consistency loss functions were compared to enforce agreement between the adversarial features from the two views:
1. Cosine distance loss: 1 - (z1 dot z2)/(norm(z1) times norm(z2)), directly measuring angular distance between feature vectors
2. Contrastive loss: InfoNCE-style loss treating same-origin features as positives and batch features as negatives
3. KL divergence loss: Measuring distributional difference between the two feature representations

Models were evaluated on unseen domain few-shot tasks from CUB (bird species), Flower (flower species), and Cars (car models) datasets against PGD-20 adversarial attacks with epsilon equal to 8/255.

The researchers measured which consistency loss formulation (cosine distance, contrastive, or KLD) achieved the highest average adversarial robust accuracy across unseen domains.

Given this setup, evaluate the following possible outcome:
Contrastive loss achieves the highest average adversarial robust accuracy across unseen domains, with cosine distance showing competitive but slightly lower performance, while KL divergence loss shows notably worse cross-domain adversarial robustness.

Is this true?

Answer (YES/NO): NO